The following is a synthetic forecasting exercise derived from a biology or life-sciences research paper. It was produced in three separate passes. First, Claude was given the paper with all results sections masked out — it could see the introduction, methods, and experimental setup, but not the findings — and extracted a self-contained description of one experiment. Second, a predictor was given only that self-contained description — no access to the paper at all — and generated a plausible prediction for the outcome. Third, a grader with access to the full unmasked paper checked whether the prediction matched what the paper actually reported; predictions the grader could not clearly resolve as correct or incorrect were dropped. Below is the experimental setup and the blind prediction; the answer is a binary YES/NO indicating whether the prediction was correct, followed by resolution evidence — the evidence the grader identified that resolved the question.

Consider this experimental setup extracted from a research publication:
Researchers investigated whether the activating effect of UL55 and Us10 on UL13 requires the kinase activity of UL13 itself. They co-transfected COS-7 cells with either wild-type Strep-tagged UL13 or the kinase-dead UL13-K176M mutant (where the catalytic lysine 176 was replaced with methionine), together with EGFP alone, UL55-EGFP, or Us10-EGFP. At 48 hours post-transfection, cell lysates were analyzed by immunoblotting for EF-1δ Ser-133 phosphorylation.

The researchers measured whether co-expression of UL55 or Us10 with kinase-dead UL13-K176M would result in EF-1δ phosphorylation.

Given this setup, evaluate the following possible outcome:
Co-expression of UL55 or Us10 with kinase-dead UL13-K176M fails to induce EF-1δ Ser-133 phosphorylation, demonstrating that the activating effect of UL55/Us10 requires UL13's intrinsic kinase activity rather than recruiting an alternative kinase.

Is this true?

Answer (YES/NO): YES